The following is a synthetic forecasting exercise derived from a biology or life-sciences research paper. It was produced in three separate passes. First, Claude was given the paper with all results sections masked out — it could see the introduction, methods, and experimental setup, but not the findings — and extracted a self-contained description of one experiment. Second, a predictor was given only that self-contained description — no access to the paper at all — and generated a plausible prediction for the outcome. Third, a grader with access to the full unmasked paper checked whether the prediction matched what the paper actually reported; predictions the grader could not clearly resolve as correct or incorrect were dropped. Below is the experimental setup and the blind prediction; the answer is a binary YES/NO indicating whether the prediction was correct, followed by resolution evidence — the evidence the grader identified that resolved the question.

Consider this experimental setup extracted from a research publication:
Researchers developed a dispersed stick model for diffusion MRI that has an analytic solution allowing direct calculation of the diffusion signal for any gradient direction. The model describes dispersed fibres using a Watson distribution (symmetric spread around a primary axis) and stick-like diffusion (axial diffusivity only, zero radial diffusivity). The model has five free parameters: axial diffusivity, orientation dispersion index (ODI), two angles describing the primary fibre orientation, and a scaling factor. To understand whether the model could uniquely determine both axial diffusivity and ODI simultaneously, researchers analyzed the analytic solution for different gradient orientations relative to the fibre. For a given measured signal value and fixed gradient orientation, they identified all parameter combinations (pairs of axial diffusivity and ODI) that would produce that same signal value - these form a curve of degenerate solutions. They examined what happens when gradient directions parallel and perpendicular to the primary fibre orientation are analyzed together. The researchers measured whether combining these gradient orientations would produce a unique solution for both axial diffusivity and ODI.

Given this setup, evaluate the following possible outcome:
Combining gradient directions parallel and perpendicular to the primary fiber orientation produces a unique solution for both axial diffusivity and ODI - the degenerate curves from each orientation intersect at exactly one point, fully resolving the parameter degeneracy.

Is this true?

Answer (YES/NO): YES